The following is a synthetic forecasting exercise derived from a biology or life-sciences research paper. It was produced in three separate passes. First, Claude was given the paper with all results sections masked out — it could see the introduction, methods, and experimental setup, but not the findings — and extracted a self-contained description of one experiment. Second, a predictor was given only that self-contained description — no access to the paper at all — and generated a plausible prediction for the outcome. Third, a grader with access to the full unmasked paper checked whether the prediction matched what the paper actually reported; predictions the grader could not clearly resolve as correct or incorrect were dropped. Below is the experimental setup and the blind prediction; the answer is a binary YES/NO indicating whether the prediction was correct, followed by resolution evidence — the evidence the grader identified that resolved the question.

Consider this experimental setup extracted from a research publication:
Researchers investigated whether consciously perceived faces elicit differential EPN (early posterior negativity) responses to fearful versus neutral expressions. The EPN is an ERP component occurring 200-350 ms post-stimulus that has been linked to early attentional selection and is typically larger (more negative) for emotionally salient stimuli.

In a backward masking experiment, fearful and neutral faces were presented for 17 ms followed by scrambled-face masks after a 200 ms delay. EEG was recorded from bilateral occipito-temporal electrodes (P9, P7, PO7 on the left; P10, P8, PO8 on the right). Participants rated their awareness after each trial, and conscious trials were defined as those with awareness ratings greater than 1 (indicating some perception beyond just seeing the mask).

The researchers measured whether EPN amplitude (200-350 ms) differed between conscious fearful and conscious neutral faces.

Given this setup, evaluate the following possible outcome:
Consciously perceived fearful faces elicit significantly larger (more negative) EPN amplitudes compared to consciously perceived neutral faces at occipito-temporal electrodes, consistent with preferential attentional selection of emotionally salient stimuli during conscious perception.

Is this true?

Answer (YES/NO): NO